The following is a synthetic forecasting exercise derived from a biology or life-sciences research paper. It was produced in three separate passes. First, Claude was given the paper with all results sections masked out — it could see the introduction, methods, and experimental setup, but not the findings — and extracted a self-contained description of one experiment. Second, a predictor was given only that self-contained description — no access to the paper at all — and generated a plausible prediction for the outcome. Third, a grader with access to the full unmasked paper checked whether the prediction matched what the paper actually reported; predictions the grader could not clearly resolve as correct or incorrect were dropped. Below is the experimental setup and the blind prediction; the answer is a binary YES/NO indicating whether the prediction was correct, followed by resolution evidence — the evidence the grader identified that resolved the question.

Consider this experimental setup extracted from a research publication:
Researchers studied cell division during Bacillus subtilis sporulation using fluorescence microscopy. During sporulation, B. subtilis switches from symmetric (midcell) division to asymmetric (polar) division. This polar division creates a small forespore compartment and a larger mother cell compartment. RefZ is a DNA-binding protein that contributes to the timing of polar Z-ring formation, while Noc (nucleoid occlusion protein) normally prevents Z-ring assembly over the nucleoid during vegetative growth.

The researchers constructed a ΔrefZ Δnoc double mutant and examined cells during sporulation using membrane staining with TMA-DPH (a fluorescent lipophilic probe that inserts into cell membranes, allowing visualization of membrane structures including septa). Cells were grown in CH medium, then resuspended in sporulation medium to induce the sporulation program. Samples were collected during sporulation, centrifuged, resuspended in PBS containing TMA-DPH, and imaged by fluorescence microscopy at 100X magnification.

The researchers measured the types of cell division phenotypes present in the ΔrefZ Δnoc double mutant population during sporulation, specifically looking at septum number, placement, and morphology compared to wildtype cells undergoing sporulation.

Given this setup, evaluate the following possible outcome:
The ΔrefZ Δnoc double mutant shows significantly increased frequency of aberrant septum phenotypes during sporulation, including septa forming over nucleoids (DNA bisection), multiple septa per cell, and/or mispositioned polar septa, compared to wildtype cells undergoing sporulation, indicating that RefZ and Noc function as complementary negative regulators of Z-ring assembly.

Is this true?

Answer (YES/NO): YES